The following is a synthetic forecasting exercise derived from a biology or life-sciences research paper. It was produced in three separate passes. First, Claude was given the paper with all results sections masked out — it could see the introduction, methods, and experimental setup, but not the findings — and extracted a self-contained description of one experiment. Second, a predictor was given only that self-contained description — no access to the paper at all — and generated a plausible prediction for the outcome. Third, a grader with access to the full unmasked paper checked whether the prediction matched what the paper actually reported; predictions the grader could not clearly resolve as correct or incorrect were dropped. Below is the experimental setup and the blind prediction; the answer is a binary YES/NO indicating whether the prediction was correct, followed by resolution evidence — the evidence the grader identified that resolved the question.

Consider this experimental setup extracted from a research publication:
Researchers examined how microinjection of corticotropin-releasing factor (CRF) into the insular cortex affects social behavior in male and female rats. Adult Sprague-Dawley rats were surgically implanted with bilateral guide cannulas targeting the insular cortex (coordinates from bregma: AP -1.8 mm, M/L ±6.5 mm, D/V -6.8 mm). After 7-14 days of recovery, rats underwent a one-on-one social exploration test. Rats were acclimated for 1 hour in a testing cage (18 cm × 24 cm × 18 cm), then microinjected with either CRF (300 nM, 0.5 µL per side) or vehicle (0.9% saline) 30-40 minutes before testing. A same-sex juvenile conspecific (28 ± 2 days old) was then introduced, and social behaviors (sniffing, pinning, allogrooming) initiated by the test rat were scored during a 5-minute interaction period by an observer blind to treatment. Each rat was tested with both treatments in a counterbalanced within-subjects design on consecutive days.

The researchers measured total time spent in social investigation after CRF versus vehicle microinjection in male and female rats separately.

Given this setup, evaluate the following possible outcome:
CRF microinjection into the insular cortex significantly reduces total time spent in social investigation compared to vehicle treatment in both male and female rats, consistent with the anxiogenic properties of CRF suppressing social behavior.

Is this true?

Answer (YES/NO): NO